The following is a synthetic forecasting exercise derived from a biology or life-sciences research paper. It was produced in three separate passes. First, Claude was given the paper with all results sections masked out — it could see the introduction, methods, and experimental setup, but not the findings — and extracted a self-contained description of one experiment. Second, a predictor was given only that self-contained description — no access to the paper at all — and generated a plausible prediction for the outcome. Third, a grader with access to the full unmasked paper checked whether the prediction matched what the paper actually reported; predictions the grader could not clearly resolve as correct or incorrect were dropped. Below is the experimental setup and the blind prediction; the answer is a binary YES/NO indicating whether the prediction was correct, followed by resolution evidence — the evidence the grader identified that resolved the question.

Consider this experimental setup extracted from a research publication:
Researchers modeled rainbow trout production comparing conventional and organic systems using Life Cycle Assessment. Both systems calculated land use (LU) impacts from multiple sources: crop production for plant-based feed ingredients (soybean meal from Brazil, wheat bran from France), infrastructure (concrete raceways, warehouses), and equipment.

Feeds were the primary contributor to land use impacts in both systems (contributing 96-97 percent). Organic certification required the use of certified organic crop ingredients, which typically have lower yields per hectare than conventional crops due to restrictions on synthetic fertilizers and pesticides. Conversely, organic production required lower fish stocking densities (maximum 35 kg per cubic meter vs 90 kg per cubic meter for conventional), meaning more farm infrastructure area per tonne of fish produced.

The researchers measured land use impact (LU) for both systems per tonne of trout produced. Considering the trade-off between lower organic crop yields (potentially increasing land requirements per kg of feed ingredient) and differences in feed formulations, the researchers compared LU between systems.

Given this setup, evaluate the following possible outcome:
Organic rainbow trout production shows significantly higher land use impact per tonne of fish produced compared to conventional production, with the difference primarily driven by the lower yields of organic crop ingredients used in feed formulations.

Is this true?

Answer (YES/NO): NO